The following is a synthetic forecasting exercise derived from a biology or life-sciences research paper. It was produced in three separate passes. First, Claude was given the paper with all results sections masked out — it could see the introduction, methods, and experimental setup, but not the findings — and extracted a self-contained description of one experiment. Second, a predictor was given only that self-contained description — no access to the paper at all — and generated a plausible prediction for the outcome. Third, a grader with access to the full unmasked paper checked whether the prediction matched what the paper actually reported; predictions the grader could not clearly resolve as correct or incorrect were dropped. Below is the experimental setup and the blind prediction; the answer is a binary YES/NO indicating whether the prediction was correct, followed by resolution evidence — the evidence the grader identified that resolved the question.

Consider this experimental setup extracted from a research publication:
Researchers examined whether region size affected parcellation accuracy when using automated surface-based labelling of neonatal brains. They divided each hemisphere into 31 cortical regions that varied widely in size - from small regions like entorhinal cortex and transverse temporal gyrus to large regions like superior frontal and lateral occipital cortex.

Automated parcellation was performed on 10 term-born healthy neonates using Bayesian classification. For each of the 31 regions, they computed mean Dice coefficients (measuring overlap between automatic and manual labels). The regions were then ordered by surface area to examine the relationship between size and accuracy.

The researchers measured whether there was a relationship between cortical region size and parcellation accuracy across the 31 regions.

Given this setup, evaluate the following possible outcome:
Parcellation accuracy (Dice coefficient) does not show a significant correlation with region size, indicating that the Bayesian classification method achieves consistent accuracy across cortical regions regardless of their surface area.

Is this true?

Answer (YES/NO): NO